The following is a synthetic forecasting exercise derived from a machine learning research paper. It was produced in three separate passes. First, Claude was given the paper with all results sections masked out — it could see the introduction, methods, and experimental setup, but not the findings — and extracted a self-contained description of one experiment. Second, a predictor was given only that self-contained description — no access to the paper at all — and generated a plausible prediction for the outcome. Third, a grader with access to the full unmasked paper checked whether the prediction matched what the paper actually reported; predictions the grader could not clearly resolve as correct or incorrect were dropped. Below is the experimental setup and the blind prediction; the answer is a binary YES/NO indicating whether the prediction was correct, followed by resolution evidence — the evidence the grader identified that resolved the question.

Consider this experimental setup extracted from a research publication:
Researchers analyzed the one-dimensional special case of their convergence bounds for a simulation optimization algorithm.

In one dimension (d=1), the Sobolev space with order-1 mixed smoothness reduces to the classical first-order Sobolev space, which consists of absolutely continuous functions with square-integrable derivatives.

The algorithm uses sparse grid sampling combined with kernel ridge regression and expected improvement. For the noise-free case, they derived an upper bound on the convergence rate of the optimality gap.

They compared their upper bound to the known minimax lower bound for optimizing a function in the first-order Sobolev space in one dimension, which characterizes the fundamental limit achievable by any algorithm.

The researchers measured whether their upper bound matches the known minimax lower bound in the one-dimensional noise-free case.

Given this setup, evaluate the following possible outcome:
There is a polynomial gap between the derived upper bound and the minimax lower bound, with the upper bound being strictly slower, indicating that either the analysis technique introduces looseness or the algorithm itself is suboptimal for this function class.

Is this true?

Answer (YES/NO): NO